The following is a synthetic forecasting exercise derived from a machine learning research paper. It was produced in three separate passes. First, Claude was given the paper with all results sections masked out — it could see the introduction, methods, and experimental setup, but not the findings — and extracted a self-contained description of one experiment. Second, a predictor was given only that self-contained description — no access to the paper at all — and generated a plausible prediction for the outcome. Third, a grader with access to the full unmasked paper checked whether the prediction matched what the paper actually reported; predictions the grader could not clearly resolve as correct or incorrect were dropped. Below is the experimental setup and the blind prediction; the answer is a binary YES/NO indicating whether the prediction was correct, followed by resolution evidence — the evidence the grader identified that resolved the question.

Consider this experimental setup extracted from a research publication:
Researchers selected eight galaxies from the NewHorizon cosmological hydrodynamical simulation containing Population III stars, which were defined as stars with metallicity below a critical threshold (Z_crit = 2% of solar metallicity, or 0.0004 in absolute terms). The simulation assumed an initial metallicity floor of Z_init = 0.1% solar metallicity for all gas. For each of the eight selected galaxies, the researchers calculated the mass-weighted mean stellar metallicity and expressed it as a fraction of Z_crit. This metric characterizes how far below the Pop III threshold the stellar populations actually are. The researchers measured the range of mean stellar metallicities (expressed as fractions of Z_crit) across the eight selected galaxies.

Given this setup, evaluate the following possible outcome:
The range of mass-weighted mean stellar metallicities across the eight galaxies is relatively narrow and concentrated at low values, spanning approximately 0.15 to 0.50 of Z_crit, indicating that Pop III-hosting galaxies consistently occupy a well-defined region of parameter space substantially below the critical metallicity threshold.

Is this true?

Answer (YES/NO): NO